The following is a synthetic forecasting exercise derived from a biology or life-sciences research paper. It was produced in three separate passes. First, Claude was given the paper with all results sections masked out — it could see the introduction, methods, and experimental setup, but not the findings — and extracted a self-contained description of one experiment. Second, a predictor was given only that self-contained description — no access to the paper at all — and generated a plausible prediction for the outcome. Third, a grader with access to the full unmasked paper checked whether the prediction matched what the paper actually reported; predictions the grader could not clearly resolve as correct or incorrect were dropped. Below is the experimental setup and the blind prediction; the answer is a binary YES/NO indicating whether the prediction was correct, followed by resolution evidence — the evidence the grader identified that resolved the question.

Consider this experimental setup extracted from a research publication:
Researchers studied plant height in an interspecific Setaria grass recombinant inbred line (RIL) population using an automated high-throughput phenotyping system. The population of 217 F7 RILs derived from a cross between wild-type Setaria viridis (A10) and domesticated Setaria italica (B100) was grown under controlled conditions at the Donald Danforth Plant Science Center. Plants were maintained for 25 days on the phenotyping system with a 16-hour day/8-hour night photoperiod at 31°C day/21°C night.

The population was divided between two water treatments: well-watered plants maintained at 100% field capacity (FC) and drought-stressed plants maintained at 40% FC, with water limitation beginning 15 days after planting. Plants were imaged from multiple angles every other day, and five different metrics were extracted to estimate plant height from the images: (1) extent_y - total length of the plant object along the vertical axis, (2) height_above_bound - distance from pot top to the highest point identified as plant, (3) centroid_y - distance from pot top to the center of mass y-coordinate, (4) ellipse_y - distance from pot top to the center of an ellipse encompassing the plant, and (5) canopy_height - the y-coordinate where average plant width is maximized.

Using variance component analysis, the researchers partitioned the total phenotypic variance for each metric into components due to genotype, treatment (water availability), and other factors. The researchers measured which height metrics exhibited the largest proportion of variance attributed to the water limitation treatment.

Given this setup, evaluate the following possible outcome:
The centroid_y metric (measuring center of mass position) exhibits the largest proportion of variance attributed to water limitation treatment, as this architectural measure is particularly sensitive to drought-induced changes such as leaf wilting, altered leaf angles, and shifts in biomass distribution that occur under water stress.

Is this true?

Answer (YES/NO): NO